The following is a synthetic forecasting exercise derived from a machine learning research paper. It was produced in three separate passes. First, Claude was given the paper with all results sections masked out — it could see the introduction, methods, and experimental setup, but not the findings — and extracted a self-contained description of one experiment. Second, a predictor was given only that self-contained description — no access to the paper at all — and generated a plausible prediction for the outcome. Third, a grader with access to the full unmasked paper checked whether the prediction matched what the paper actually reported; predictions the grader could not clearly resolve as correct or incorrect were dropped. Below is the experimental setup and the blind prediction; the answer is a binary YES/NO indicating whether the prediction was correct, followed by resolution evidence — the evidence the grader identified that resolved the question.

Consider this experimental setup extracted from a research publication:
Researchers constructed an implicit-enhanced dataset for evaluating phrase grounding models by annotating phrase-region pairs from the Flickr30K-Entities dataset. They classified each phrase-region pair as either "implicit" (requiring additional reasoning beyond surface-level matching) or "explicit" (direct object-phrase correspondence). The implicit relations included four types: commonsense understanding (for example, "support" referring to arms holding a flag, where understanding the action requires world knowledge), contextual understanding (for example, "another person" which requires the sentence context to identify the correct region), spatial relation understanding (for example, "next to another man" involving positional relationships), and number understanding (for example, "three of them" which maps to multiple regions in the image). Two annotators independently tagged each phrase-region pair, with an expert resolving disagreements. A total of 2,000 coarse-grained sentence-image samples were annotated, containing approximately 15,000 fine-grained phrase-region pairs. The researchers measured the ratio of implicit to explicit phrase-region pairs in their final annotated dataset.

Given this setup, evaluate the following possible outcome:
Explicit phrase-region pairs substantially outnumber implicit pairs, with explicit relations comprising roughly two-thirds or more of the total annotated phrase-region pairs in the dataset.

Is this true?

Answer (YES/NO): YES